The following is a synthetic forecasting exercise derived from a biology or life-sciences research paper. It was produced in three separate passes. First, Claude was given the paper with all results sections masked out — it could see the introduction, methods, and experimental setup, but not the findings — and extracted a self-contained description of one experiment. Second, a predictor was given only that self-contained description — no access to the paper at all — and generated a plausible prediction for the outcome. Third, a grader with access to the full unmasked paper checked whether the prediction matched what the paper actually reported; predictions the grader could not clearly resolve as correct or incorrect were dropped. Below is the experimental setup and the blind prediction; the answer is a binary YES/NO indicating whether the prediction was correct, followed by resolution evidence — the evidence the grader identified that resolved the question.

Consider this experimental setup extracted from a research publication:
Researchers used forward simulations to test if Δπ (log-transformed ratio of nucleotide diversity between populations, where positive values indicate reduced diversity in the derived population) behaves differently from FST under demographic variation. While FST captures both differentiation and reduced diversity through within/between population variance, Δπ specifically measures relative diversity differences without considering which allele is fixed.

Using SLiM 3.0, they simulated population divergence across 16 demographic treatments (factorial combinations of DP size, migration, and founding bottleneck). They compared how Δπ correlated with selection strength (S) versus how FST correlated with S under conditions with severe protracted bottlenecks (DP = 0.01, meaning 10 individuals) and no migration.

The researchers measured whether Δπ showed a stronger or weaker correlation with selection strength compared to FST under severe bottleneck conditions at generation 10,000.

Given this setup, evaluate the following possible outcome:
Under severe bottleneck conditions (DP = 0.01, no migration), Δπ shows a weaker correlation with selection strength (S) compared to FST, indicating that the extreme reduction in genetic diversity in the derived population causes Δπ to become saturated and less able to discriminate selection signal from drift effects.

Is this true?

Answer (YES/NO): NO